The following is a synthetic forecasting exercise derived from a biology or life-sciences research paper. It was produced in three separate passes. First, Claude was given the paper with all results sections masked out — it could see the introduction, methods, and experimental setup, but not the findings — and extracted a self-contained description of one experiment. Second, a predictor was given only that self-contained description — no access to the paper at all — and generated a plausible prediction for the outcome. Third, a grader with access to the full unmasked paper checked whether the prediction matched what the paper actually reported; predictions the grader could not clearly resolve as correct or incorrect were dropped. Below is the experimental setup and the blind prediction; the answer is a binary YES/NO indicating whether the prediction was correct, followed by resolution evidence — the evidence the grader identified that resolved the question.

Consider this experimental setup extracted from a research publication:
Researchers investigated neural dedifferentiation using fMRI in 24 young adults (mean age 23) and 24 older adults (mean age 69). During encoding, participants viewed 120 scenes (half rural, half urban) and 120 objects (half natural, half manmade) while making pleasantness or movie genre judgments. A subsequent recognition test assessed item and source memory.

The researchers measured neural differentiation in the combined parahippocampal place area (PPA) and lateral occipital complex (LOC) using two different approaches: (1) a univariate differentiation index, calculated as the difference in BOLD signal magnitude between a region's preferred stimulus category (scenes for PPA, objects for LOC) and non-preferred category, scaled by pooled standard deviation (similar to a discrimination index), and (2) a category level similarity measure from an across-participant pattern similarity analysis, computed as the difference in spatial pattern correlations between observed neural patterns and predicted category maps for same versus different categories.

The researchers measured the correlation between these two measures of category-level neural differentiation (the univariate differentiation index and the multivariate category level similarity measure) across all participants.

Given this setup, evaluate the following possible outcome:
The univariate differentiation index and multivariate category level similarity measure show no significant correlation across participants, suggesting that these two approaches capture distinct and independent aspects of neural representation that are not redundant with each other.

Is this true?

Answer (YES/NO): NO